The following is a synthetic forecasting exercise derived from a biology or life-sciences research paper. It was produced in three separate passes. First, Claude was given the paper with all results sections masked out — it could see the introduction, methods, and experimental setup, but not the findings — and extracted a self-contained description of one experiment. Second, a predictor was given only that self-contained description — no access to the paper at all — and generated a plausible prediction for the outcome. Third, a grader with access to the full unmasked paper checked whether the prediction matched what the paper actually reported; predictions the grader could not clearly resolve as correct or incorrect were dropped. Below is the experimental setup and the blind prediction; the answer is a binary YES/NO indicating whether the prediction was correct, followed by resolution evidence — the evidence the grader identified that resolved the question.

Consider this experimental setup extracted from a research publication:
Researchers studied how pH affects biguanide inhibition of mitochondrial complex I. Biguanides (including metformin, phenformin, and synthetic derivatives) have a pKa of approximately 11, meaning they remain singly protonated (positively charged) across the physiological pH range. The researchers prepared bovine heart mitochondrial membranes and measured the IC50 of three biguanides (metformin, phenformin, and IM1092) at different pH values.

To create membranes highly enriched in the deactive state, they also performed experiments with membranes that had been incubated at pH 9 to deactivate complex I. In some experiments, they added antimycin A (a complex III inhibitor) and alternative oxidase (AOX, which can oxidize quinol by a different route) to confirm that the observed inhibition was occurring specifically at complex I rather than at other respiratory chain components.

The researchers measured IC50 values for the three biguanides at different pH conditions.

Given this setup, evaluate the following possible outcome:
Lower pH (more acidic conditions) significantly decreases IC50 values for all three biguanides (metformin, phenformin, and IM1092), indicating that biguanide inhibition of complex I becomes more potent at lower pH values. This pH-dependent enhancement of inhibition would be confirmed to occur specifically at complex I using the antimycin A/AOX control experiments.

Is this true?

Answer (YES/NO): NO